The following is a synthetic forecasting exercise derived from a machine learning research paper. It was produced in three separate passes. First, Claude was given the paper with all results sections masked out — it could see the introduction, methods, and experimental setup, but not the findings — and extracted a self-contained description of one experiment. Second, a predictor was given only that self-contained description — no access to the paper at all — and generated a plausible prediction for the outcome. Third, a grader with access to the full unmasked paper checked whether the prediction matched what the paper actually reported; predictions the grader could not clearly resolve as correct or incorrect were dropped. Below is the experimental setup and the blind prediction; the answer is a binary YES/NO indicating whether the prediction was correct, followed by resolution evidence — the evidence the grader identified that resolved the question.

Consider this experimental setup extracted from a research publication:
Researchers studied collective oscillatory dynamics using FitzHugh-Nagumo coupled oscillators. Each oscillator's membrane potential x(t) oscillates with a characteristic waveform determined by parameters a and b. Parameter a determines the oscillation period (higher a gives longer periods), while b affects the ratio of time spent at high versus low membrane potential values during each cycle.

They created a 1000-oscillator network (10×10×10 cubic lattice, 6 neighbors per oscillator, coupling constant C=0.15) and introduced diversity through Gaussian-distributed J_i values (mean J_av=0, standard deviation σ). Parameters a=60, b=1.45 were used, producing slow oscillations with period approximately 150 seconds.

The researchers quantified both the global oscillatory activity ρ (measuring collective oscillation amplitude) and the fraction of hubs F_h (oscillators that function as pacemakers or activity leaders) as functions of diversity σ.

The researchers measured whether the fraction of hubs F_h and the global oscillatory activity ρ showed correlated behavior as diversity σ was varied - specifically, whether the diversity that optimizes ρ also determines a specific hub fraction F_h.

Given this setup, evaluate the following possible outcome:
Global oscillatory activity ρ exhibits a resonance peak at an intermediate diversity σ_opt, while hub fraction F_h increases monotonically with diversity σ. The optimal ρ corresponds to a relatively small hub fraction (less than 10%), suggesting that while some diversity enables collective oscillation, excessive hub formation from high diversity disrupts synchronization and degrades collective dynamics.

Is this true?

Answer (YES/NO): NO